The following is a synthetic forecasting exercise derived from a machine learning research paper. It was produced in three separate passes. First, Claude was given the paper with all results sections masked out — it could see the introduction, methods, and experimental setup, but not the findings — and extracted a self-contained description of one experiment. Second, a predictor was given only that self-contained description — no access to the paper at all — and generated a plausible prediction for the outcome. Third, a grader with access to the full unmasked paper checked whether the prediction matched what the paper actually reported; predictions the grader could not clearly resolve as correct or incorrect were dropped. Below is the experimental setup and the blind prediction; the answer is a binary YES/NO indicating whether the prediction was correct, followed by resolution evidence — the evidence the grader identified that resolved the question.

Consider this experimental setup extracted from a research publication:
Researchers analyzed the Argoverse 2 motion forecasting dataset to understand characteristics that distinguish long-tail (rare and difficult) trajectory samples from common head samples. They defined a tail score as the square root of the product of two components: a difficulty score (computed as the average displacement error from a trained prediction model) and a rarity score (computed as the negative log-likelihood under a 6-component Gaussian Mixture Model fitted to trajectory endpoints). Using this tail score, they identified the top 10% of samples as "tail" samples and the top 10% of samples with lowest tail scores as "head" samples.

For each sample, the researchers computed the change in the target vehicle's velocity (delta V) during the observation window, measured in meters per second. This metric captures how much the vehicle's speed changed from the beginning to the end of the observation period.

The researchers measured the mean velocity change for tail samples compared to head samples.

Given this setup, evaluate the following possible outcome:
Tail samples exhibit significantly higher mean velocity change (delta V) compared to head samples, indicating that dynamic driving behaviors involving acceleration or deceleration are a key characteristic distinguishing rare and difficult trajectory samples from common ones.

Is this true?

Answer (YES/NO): YES